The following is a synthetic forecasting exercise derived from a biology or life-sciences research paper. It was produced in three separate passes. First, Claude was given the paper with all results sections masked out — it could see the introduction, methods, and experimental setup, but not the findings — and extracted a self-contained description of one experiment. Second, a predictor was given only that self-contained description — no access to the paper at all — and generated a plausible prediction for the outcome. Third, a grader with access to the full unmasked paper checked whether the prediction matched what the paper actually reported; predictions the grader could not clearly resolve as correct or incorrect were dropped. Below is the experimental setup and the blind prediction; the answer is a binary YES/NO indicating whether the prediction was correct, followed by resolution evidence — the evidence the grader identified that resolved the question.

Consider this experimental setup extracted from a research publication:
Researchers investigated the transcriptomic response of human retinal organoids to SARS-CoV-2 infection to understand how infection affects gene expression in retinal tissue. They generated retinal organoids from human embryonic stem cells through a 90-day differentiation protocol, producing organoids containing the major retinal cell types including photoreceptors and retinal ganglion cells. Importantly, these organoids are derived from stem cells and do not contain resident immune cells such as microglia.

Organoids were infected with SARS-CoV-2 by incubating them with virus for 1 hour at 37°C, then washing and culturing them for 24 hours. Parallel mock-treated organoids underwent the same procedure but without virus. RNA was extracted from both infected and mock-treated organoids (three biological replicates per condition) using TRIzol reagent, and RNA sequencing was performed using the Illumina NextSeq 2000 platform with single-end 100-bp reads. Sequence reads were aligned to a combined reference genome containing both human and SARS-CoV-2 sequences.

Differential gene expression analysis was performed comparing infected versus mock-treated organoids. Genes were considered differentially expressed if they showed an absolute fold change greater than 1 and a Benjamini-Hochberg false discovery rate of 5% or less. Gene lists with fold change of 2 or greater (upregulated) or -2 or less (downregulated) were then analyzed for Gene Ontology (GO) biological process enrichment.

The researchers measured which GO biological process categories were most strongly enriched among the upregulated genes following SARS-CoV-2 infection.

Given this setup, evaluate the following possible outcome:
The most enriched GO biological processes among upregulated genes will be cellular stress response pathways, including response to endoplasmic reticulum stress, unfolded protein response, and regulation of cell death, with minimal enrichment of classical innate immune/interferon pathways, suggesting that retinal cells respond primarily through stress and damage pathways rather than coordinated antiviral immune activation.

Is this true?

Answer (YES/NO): NO